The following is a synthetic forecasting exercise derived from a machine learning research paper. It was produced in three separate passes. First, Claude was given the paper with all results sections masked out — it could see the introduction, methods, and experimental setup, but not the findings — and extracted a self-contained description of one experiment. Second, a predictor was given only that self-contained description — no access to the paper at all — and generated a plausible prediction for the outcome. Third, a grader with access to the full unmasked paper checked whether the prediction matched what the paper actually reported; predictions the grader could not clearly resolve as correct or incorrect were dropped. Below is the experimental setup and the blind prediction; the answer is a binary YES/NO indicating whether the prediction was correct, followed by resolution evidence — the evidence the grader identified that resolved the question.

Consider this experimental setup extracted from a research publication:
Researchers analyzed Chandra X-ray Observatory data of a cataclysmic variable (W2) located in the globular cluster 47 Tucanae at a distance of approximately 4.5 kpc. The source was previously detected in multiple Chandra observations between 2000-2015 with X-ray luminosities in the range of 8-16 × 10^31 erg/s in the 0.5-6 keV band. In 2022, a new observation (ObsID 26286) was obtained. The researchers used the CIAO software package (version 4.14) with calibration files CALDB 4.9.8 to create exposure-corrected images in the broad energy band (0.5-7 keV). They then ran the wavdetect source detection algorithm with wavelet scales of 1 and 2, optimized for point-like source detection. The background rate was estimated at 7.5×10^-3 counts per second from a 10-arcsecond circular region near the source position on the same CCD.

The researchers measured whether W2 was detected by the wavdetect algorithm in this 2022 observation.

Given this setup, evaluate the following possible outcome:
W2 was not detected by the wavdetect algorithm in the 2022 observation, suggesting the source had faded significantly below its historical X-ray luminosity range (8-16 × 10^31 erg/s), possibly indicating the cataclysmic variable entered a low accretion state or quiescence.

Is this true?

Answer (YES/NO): YES